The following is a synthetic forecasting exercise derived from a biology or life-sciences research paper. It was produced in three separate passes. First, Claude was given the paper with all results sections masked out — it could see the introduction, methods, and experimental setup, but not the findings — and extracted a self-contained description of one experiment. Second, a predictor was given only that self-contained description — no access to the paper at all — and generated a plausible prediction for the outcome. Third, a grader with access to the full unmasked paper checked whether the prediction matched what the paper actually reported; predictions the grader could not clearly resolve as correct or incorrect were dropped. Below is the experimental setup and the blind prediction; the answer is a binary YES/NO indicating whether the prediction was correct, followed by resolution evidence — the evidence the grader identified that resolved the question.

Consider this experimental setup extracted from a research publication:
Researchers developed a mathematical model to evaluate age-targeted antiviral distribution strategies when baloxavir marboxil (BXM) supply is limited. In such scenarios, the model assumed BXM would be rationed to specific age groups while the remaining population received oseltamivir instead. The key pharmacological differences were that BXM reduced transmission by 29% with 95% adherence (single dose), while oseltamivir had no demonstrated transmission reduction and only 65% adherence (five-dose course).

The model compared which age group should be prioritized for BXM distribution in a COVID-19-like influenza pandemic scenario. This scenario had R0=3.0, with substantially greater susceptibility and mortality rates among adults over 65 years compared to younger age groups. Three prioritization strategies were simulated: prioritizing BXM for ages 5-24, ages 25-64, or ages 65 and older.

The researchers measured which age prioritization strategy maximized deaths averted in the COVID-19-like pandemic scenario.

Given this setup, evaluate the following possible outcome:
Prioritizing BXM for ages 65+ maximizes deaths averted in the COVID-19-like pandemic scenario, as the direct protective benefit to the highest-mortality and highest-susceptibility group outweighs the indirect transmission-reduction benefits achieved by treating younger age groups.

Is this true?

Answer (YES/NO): YES